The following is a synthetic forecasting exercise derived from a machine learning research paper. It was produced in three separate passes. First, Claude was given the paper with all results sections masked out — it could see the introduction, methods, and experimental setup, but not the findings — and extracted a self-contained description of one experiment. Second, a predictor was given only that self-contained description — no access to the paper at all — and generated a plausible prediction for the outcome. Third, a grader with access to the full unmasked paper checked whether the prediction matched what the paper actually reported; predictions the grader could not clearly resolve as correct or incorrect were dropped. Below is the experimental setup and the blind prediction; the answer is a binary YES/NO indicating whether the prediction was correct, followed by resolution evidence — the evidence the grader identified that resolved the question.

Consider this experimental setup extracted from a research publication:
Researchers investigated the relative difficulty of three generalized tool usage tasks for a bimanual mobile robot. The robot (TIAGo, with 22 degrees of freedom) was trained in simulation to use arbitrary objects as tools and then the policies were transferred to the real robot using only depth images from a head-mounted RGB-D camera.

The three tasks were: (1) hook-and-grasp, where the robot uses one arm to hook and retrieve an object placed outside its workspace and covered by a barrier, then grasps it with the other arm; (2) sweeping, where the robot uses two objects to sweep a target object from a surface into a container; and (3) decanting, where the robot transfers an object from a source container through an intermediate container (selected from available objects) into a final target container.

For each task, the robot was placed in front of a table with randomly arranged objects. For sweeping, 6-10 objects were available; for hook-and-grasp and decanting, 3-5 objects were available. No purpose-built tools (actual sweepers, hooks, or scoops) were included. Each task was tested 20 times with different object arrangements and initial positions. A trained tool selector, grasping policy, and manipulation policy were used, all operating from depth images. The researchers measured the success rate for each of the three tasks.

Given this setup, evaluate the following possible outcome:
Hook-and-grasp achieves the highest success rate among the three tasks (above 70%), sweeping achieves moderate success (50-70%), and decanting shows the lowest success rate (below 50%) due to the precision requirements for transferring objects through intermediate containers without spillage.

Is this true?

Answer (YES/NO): NO